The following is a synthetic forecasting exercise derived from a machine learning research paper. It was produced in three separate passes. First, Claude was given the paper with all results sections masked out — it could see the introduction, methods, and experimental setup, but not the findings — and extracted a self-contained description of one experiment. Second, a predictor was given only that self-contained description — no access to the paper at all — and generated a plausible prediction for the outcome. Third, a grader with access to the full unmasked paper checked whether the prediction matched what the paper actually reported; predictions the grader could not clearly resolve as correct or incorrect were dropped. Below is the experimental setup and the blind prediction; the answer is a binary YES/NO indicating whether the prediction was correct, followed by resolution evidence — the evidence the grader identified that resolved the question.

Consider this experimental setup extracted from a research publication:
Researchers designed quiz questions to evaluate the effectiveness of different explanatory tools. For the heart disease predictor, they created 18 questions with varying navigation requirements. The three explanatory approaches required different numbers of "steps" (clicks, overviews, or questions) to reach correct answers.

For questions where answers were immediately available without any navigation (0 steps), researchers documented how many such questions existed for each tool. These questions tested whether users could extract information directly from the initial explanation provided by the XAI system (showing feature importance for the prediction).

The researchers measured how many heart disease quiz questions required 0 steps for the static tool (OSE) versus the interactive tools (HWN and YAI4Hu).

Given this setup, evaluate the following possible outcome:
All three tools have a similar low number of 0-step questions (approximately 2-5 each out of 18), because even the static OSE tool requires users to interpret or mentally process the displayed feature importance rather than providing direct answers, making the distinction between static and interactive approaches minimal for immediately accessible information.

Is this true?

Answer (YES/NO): YES